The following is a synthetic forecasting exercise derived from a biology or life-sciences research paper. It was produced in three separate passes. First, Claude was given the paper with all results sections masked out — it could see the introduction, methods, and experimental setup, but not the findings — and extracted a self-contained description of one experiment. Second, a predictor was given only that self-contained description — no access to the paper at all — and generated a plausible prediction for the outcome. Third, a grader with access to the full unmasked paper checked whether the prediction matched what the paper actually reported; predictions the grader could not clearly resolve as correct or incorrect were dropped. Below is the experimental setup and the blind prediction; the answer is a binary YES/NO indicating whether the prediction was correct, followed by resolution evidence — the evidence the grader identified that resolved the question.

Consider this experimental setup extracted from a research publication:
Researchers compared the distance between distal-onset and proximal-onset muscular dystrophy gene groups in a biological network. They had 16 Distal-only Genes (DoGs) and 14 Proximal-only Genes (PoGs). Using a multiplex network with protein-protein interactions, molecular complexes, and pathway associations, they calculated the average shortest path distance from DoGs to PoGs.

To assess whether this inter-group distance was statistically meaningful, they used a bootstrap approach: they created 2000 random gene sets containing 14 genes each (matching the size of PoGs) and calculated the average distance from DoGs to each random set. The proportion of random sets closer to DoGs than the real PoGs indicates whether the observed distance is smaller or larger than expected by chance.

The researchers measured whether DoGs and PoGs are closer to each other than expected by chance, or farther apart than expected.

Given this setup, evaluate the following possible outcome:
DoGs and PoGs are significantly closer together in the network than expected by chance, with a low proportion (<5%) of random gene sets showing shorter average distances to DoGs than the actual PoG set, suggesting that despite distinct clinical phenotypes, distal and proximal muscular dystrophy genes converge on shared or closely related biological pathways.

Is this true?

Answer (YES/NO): YES